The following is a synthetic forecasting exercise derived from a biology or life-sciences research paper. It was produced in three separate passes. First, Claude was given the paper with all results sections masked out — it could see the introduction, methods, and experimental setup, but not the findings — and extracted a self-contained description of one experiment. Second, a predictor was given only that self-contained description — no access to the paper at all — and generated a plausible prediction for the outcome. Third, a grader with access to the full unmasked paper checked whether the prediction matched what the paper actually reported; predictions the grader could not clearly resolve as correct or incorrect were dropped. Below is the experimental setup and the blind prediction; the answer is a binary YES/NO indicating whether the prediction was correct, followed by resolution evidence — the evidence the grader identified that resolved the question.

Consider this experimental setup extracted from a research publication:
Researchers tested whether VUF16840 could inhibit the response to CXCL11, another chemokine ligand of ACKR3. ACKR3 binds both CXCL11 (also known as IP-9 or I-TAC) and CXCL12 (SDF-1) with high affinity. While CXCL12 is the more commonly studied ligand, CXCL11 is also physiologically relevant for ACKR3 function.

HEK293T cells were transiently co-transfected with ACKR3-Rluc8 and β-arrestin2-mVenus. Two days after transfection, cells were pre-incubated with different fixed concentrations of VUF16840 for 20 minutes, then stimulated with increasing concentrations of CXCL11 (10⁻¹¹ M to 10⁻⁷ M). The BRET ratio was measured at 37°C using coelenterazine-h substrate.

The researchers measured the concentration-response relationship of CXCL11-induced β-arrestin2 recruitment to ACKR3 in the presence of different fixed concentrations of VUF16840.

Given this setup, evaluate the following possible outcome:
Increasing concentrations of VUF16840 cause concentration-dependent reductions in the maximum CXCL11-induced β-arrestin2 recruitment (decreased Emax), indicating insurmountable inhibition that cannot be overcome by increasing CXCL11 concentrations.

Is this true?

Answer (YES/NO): YES